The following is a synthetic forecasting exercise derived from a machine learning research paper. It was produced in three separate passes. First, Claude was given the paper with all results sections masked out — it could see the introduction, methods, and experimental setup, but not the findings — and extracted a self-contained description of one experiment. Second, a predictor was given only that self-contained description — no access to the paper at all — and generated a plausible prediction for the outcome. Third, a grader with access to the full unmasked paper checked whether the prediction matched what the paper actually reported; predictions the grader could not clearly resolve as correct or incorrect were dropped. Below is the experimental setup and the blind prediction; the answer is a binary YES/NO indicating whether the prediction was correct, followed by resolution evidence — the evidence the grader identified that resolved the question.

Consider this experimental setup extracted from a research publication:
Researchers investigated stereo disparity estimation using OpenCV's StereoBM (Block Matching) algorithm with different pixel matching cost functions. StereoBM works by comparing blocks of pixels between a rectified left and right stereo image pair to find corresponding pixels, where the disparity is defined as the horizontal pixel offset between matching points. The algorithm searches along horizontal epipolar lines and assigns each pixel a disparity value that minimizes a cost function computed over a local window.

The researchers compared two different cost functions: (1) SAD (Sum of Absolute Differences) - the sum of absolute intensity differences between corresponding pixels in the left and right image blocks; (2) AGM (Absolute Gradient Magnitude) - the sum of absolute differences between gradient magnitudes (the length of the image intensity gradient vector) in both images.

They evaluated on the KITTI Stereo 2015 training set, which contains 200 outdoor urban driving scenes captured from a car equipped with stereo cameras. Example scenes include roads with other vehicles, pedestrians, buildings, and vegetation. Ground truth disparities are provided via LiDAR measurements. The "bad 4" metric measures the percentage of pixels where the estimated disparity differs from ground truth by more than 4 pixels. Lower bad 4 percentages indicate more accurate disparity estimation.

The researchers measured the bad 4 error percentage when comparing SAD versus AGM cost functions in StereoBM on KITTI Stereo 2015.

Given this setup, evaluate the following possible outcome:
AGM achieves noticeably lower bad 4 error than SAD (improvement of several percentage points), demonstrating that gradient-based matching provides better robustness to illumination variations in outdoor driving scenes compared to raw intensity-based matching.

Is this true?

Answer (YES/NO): NO